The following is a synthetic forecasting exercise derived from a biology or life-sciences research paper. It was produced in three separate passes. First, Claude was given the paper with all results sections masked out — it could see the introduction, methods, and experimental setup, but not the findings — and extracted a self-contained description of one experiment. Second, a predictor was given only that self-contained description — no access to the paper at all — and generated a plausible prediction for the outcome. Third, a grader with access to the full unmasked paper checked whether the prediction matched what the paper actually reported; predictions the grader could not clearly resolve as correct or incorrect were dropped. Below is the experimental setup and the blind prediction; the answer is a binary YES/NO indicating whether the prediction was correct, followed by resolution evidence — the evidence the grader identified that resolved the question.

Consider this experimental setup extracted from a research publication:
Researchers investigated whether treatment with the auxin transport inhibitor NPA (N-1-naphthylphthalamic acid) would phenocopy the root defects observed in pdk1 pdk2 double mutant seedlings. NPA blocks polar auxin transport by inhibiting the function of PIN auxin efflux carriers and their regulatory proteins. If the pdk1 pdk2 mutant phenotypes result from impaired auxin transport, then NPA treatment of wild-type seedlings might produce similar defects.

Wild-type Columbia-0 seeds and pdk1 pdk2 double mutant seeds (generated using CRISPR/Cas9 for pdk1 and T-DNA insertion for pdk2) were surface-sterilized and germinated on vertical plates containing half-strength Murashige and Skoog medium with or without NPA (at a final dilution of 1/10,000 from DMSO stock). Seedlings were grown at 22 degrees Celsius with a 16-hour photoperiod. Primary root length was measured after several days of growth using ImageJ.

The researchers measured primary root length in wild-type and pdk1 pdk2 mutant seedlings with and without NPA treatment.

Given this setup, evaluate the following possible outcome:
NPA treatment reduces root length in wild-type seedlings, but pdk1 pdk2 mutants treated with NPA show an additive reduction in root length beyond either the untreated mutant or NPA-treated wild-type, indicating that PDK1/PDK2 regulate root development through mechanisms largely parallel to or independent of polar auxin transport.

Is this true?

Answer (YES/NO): NO